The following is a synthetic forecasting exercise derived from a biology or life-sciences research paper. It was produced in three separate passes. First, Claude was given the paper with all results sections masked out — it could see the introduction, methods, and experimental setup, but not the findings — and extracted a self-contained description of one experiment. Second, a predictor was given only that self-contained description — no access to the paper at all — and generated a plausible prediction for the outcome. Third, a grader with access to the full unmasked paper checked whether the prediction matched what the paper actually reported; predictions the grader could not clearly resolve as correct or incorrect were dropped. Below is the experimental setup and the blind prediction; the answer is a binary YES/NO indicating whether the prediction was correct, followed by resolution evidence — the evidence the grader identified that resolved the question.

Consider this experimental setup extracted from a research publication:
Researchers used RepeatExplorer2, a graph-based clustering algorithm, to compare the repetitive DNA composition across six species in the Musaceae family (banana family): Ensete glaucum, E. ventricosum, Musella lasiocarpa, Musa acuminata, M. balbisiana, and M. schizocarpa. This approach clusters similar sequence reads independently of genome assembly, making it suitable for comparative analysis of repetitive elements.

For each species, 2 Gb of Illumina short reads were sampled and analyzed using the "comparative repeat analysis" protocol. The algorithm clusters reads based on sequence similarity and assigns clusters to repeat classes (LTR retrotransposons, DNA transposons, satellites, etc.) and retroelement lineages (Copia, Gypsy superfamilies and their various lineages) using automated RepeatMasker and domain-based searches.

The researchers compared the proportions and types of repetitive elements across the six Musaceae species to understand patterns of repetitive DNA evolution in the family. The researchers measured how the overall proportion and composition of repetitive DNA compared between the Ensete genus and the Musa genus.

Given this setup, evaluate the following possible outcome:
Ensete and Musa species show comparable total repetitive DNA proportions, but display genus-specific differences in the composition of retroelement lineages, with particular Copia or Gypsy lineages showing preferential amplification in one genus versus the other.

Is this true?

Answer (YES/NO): YES